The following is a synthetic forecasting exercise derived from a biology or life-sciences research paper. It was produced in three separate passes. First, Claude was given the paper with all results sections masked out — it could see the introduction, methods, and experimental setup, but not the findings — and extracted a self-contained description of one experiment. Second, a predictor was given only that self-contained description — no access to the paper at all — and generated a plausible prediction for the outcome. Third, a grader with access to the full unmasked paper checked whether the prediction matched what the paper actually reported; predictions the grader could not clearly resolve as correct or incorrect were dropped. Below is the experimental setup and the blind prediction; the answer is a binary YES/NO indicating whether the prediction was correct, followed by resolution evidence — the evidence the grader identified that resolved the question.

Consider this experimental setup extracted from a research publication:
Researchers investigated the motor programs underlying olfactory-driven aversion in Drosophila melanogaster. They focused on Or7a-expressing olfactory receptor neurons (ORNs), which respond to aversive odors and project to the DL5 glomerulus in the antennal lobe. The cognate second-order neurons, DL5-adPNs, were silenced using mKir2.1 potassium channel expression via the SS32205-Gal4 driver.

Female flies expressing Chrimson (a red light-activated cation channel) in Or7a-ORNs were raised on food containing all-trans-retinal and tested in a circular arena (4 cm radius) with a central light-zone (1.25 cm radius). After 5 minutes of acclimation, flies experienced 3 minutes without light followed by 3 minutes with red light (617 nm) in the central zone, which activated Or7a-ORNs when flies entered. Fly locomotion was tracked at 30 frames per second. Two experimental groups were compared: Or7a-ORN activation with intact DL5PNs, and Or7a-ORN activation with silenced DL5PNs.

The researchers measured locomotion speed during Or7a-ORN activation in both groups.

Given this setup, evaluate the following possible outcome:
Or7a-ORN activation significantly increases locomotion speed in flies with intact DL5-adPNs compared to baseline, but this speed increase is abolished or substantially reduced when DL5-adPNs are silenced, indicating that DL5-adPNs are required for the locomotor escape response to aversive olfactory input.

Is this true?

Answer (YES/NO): NO